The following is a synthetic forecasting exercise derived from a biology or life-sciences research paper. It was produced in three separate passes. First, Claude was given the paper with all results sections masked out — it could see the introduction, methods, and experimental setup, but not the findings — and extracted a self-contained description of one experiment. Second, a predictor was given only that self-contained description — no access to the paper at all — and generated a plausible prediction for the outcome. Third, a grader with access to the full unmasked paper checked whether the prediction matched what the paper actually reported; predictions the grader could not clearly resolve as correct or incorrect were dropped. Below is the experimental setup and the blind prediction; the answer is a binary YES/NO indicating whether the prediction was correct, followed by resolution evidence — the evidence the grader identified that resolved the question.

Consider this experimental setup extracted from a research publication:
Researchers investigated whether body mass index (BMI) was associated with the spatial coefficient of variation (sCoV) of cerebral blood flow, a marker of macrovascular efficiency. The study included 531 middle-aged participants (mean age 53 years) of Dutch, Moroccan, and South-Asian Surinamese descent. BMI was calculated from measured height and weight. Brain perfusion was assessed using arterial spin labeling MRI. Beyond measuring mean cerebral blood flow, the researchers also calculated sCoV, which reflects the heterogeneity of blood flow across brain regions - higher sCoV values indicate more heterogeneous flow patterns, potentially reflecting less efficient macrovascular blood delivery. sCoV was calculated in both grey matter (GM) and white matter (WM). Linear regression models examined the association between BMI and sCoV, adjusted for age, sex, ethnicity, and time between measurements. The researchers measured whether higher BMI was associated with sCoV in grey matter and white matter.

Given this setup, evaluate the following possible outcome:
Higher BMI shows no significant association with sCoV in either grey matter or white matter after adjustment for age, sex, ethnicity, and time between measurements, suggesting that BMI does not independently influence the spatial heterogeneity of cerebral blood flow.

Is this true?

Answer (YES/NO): YES